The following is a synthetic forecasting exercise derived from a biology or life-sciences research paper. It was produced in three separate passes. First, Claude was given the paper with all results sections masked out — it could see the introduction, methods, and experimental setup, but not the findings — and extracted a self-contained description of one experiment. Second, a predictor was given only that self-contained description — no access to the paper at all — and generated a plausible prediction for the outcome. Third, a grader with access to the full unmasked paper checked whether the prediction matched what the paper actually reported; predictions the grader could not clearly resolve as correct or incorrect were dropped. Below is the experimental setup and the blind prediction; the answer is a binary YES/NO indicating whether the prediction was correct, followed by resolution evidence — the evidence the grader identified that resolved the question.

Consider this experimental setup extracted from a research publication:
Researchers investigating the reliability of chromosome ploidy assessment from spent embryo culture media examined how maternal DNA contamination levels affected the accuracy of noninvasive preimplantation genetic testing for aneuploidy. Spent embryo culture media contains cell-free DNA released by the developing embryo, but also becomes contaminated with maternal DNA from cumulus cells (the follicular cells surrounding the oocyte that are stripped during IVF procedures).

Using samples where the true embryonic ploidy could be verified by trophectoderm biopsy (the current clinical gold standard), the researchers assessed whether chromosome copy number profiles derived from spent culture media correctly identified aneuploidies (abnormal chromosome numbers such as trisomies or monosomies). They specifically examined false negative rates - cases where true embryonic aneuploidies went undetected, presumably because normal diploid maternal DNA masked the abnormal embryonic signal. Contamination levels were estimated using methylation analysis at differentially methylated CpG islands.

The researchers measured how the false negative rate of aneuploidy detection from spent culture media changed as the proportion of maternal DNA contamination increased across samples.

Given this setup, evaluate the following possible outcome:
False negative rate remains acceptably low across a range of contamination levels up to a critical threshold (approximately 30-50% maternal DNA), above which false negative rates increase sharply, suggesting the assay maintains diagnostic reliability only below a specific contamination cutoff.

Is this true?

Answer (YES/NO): NO